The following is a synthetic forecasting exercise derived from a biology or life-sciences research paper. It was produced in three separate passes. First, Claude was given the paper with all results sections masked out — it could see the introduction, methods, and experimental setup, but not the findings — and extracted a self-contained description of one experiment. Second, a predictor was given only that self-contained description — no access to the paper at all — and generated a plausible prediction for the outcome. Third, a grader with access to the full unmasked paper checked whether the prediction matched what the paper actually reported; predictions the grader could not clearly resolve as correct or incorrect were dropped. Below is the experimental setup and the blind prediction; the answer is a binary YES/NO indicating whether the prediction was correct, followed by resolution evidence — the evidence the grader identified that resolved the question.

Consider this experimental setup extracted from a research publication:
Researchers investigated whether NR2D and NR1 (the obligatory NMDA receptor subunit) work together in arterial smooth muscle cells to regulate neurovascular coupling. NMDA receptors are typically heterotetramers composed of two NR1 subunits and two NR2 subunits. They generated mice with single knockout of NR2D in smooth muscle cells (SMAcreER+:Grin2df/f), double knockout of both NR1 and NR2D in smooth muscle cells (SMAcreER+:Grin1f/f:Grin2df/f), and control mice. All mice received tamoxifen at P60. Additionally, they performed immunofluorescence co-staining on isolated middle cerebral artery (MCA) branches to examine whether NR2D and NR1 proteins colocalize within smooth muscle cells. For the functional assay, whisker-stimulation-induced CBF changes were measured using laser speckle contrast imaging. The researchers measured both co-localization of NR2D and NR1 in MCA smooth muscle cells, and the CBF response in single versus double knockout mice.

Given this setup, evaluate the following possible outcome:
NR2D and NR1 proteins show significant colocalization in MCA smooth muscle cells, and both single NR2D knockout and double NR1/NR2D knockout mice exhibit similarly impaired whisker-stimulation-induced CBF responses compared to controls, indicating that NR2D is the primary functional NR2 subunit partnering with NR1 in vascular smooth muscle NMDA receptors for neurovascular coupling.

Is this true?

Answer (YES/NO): YES